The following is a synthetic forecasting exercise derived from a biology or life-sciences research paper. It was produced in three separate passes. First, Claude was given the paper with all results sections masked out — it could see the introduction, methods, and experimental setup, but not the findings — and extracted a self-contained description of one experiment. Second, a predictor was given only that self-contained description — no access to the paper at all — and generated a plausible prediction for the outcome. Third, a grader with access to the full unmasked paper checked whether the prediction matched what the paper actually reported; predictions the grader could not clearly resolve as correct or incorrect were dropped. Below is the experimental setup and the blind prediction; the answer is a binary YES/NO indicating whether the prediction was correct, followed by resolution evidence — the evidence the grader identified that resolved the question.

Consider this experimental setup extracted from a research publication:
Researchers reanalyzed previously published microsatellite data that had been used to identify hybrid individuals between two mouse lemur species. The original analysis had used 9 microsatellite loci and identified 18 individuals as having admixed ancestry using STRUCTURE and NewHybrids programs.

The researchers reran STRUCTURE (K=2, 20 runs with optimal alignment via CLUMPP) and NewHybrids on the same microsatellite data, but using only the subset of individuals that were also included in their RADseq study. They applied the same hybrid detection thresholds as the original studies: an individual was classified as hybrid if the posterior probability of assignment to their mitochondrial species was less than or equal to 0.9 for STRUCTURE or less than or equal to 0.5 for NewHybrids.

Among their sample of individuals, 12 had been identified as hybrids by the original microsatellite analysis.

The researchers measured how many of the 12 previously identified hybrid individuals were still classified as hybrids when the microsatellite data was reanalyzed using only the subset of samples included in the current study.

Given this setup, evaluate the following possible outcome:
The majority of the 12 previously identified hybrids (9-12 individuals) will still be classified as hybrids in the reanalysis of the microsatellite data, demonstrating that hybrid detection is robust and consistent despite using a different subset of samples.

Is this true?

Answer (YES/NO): NO